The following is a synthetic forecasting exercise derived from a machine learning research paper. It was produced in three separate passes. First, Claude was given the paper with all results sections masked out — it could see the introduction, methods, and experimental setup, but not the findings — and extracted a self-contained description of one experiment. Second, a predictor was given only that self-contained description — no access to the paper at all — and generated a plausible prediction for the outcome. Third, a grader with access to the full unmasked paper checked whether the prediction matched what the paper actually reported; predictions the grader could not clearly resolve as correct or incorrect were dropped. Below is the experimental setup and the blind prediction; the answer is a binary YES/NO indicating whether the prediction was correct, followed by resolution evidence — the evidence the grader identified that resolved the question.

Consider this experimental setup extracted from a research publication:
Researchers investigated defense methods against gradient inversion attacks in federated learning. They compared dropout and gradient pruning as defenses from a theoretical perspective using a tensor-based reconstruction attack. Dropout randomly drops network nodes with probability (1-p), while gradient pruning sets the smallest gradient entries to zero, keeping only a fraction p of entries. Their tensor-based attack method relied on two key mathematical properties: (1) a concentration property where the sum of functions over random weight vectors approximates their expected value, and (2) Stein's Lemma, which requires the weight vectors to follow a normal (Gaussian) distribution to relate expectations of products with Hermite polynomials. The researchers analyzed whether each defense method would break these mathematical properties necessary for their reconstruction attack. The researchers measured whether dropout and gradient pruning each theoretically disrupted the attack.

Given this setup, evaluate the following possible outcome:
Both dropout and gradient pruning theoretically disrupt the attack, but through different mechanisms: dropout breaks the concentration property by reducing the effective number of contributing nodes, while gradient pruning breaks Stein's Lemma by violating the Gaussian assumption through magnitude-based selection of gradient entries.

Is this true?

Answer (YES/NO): NO